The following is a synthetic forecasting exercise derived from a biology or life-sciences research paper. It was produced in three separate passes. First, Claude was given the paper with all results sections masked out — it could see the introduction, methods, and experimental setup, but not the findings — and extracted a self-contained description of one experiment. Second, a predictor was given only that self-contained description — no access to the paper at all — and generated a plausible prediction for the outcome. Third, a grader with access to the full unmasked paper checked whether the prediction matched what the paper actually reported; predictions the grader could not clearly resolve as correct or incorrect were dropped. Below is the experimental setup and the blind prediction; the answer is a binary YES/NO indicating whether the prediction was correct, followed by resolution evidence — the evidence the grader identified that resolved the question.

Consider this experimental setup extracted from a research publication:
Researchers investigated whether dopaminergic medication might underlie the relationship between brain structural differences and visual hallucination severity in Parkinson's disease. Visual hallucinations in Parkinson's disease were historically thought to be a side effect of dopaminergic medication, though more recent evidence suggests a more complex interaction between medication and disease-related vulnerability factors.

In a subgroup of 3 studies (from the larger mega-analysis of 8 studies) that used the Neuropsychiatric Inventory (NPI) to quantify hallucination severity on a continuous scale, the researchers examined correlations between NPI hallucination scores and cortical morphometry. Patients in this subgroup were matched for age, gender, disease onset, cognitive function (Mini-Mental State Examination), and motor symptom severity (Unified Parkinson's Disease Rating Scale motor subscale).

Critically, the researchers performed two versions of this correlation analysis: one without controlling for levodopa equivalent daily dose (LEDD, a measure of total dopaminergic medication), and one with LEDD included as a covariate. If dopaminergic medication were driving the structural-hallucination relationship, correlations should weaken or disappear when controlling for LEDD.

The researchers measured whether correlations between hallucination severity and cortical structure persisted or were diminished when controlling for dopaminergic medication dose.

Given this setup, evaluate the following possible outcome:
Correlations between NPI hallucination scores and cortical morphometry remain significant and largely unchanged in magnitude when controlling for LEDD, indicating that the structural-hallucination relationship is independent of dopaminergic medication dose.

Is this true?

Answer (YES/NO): YES